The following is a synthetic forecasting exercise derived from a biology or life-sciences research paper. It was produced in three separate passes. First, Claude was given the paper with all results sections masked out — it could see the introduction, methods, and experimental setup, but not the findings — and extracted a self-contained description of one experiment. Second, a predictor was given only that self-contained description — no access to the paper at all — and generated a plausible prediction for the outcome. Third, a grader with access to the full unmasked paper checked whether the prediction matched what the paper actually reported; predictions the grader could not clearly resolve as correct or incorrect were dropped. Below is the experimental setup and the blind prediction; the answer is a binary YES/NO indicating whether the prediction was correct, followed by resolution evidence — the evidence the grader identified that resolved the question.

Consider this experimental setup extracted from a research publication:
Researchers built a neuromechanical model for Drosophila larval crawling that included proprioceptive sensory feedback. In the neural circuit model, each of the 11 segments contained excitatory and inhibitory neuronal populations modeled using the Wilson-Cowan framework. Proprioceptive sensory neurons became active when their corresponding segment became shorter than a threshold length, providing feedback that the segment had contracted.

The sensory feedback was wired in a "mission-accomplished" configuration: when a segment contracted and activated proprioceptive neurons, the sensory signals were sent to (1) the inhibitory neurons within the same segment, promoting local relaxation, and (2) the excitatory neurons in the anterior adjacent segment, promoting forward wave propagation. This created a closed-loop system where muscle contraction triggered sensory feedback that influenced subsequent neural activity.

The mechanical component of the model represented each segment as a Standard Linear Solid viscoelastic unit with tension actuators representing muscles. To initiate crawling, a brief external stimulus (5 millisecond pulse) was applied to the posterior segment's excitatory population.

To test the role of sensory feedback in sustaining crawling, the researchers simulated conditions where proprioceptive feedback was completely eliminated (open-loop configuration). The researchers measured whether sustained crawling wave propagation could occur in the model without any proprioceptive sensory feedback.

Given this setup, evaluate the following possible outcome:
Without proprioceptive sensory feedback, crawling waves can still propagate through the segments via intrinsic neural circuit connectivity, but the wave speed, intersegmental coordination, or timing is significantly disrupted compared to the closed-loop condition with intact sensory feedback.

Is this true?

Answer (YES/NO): NO